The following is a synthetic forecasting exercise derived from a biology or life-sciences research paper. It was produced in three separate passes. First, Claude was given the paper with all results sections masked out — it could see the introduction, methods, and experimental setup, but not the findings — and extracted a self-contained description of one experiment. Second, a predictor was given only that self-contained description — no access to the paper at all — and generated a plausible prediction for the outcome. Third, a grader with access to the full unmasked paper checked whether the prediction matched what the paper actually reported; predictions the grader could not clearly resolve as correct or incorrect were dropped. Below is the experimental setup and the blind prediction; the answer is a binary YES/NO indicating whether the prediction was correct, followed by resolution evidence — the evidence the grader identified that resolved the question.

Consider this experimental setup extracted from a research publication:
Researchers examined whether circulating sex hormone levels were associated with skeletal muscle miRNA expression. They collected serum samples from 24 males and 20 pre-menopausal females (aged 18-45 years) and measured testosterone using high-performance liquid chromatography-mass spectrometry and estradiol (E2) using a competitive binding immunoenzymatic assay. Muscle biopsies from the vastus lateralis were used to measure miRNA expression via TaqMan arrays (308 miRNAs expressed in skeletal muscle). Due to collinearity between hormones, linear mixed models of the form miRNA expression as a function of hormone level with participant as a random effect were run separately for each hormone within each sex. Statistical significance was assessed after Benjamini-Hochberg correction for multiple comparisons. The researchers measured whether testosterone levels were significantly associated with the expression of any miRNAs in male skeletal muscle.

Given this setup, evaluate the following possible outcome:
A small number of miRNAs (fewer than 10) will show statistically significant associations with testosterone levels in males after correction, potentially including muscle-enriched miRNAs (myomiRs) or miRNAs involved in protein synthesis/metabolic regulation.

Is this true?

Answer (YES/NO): NO